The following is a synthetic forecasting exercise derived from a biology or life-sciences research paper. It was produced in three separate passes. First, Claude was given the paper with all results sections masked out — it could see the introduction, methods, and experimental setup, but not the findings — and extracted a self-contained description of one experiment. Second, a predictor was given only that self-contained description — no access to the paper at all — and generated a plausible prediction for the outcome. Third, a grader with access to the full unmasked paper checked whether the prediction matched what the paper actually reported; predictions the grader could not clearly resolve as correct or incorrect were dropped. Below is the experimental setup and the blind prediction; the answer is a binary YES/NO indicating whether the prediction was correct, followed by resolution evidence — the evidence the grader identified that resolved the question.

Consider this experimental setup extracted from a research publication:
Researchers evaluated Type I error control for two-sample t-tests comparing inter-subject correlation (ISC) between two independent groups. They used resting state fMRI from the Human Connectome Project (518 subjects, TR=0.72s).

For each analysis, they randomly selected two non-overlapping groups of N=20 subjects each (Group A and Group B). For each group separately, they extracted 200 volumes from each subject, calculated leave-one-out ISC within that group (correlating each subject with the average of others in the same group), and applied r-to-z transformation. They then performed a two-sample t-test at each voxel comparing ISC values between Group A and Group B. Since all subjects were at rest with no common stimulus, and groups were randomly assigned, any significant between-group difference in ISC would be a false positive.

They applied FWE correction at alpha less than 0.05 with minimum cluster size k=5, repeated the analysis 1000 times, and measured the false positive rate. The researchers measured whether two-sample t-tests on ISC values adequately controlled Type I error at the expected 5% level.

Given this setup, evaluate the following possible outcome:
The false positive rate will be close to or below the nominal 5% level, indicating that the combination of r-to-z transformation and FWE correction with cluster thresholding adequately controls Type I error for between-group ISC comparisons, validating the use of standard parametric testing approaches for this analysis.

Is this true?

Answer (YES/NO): YES